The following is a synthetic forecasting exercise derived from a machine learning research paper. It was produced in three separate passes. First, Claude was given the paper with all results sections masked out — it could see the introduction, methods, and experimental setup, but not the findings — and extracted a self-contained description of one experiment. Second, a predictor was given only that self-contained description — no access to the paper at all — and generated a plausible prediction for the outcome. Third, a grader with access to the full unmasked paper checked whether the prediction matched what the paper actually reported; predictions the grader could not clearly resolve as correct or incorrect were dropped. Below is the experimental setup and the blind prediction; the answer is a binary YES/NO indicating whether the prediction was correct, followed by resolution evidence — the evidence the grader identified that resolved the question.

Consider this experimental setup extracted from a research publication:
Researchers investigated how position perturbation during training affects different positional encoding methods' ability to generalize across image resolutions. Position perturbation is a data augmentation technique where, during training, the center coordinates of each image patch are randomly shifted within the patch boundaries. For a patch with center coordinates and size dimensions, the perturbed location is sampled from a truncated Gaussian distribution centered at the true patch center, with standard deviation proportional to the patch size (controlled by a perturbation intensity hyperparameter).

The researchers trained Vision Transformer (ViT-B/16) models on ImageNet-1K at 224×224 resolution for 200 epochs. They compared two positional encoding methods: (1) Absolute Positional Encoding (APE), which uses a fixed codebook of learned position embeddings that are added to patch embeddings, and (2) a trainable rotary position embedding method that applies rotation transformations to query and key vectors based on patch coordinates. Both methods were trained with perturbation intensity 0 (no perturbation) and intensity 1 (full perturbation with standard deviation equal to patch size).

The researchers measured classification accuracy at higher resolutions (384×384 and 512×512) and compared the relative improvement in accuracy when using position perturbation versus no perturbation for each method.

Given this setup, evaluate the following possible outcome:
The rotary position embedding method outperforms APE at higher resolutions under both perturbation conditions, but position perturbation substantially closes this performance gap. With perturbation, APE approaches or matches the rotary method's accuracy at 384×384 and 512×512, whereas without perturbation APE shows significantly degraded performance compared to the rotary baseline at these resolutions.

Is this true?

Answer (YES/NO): NO